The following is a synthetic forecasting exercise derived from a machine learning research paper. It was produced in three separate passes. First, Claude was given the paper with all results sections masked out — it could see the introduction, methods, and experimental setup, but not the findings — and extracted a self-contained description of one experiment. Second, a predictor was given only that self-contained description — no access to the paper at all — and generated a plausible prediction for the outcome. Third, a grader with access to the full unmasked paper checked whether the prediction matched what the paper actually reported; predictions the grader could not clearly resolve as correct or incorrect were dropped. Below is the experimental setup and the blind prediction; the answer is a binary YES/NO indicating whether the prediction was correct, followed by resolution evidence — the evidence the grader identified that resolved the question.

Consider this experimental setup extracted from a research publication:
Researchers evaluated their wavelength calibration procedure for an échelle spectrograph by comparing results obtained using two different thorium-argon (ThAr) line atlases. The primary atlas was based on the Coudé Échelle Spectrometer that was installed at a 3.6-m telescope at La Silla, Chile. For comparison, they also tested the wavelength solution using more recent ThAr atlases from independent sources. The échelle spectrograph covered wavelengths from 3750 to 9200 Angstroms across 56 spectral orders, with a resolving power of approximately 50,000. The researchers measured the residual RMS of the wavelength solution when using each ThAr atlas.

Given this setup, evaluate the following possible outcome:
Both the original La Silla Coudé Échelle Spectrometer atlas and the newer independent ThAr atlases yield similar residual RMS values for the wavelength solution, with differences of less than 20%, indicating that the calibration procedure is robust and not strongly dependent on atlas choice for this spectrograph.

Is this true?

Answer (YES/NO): YES